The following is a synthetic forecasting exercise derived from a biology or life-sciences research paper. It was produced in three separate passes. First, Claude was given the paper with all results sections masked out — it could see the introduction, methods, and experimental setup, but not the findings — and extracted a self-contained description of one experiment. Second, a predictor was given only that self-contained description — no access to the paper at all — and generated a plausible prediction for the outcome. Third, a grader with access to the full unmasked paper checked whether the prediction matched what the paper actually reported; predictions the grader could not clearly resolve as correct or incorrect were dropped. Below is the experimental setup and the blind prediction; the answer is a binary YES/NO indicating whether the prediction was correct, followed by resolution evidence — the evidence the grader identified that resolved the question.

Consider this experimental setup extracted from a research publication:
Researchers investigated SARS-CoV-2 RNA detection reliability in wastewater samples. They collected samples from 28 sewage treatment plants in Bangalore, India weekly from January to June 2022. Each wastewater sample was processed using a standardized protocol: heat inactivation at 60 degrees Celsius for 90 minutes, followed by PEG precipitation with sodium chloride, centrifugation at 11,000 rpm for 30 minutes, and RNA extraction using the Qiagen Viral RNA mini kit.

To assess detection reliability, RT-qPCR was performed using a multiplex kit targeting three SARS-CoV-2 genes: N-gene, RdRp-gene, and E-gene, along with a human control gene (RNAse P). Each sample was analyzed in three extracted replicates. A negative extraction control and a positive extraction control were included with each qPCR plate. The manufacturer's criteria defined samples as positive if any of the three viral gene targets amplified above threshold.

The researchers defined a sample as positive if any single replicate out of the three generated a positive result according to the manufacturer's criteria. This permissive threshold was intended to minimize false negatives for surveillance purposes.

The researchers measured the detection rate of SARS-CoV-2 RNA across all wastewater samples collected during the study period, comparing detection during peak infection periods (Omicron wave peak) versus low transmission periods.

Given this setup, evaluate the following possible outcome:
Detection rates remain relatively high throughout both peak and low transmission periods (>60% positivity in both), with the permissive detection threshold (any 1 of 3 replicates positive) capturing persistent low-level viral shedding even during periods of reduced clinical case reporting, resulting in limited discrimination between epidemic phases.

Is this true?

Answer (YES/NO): NO